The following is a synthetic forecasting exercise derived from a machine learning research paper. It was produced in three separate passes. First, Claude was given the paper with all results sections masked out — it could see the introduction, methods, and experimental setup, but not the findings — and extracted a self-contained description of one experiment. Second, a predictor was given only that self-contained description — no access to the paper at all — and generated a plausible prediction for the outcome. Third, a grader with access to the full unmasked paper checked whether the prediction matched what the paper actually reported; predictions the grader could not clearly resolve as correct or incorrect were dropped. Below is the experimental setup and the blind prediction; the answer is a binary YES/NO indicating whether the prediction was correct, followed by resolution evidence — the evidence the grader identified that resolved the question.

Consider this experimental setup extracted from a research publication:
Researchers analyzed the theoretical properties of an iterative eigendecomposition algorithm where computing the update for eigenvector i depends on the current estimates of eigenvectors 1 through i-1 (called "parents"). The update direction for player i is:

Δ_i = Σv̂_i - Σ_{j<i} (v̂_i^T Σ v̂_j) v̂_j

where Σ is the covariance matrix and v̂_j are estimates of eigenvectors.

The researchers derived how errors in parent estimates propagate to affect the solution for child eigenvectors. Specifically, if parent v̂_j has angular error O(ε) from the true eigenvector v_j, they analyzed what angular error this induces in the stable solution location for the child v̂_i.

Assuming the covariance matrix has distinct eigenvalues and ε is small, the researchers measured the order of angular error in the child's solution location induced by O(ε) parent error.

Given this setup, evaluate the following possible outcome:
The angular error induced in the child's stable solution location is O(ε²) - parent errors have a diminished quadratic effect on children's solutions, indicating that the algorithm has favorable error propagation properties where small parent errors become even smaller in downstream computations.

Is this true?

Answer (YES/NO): NO